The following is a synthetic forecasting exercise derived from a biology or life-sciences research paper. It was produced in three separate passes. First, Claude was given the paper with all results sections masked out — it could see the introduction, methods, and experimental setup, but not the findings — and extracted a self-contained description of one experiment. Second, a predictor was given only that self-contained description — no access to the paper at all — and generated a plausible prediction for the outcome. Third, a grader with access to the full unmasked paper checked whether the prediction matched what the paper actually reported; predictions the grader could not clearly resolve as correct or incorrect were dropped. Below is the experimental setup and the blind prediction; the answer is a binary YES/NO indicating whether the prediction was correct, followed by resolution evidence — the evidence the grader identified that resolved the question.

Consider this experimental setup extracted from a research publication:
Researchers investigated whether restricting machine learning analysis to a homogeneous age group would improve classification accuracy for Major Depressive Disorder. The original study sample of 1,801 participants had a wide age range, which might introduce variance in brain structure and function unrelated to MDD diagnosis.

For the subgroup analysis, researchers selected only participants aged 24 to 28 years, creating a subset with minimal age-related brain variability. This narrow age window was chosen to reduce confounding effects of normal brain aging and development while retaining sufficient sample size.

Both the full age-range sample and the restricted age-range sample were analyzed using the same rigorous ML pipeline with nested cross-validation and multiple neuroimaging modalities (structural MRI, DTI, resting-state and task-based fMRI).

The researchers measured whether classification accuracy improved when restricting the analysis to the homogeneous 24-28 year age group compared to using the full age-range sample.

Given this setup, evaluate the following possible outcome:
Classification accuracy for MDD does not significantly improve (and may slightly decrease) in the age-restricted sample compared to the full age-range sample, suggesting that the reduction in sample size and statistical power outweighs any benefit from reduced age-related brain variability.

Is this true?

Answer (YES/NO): YES